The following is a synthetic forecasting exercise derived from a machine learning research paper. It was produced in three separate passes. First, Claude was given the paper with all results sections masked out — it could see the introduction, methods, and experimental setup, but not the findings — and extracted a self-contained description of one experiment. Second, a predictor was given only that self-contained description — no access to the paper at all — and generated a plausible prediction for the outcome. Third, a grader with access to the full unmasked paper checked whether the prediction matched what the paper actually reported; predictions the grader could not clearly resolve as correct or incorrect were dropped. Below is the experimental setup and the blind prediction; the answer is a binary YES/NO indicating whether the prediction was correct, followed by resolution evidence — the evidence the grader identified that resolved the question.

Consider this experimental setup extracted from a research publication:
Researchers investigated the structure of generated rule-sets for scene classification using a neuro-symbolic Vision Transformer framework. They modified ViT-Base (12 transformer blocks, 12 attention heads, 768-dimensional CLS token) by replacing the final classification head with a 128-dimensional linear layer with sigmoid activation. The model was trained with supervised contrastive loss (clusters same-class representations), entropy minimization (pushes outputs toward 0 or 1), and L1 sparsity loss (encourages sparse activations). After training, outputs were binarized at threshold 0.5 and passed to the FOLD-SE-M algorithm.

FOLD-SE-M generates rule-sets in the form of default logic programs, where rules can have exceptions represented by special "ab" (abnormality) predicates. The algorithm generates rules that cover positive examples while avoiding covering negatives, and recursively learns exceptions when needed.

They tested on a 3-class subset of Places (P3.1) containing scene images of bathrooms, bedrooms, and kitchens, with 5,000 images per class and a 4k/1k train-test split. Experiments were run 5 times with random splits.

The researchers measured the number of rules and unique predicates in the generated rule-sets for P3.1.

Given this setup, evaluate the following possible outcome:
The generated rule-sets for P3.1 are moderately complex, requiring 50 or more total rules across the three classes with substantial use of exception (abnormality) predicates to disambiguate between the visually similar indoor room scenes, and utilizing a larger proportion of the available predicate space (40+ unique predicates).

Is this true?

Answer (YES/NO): NO